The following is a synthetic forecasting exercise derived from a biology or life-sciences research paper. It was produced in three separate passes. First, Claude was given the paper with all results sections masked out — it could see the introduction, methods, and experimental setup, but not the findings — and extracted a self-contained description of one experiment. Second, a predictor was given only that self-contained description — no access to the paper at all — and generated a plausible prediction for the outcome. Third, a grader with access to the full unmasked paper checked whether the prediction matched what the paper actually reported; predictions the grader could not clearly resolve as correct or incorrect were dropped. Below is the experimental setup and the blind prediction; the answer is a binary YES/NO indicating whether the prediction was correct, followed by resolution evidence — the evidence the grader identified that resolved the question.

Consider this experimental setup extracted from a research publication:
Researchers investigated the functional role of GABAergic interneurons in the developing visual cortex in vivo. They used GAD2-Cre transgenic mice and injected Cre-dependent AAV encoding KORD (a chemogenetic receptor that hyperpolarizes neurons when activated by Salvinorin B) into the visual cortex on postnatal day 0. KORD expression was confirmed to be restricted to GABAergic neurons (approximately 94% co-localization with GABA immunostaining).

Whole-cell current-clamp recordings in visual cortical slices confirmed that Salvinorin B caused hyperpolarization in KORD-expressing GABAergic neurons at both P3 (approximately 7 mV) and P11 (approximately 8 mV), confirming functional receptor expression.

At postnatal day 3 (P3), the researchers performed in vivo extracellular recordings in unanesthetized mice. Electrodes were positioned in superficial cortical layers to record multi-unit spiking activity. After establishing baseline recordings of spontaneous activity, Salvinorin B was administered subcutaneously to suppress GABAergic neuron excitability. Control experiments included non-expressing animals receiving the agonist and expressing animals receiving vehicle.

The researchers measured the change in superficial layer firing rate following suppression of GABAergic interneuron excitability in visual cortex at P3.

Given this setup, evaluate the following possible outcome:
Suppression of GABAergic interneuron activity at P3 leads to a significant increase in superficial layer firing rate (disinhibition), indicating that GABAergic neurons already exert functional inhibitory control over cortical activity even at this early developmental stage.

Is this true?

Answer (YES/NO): YES